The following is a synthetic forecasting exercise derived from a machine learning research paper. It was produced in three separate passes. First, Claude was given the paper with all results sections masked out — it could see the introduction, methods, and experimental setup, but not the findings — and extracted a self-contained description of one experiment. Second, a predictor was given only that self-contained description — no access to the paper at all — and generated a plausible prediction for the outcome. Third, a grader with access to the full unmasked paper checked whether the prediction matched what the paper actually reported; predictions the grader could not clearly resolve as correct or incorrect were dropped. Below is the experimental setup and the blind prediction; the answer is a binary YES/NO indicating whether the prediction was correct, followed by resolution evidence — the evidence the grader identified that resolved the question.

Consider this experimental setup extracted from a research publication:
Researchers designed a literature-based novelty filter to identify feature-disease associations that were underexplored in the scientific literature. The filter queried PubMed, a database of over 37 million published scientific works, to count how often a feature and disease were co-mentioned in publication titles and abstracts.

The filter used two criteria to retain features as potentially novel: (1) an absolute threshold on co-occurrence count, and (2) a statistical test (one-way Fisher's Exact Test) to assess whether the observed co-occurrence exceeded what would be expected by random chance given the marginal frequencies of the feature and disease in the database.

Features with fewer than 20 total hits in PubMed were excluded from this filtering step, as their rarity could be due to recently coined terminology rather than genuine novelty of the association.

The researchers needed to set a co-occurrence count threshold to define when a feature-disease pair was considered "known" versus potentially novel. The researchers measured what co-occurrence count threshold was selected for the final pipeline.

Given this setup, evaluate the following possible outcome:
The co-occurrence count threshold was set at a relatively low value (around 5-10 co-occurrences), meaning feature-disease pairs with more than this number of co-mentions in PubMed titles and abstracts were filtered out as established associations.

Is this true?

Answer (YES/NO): NO